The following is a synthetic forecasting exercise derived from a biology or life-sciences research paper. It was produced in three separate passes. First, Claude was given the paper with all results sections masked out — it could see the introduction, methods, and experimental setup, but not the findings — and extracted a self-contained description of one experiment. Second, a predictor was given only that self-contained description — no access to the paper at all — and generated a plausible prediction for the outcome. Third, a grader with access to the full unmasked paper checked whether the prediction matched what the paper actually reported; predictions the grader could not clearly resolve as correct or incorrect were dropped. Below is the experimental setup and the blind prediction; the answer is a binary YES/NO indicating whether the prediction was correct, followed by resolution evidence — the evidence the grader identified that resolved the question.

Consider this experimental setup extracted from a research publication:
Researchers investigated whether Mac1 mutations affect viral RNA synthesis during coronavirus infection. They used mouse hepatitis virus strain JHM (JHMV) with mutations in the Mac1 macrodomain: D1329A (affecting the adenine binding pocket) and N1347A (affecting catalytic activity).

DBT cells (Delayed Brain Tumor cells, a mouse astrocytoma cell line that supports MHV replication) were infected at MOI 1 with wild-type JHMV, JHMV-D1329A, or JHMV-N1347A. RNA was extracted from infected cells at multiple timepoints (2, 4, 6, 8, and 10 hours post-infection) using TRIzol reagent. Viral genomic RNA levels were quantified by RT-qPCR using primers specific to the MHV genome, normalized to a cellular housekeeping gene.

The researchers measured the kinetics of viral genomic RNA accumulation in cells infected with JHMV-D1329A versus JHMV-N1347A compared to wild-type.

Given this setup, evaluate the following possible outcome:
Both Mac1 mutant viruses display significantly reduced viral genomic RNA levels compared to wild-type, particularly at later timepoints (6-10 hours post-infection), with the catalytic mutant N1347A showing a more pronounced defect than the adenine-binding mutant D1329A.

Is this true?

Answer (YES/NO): NO